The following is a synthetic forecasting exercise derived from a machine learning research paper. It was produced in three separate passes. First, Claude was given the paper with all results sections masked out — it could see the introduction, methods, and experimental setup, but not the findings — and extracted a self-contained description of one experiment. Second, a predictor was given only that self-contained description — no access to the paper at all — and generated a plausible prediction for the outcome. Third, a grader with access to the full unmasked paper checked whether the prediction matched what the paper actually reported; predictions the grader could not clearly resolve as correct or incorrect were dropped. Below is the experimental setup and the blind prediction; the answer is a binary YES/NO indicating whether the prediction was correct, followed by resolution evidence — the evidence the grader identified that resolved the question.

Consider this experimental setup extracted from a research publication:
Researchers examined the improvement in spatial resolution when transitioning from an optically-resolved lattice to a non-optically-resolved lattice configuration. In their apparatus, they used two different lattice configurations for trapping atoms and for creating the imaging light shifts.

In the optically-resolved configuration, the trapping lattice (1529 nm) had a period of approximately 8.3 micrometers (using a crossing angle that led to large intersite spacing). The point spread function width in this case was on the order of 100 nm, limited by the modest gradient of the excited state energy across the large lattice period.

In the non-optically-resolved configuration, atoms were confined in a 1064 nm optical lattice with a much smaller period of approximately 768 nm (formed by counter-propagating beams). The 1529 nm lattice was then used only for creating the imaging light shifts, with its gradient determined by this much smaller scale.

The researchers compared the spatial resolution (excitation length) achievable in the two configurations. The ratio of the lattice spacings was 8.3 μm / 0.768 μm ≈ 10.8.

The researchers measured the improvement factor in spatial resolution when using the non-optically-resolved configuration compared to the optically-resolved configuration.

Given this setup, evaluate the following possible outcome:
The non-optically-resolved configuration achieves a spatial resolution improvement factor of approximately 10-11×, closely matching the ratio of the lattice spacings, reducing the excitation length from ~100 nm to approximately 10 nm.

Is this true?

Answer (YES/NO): YES